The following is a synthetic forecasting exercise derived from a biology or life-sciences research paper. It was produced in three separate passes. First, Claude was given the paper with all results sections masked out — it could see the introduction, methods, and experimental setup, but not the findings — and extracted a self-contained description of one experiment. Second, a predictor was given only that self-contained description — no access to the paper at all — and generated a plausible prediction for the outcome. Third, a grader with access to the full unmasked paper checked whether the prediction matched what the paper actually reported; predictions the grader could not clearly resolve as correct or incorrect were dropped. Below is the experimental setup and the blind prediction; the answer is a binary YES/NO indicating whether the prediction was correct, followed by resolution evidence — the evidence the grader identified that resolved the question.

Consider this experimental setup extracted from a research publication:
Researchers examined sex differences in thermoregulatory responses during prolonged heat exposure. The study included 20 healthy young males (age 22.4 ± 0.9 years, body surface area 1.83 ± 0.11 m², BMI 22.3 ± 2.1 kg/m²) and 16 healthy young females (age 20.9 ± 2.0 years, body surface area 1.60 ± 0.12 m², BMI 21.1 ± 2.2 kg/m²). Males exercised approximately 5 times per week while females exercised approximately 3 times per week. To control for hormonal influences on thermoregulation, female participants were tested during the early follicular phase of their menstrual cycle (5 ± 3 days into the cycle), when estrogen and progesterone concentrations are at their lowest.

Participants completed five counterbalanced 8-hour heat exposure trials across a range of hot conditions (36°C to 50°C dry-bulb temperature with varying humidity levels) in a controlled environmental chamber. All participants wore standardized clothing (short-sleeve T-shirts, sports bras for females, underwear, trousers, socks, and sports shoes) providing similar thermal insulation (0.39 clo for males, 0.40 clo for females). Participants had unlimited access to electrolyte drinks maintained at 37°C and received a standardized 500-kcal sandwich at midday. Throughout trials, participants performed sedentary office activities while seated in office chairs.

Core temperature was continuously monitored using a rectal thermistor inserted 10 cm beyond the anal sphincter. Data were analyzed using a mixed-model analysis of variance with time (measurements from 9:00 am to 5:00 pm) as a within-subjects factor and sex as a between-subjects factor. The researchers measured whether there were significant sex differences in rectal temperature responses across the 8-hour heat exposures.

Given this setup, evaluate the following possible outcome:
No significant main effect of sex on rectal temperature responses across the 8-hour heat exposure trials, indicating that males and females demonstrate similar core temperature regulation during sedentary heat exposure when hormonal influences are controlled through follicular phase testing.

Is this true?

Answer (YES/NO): NO